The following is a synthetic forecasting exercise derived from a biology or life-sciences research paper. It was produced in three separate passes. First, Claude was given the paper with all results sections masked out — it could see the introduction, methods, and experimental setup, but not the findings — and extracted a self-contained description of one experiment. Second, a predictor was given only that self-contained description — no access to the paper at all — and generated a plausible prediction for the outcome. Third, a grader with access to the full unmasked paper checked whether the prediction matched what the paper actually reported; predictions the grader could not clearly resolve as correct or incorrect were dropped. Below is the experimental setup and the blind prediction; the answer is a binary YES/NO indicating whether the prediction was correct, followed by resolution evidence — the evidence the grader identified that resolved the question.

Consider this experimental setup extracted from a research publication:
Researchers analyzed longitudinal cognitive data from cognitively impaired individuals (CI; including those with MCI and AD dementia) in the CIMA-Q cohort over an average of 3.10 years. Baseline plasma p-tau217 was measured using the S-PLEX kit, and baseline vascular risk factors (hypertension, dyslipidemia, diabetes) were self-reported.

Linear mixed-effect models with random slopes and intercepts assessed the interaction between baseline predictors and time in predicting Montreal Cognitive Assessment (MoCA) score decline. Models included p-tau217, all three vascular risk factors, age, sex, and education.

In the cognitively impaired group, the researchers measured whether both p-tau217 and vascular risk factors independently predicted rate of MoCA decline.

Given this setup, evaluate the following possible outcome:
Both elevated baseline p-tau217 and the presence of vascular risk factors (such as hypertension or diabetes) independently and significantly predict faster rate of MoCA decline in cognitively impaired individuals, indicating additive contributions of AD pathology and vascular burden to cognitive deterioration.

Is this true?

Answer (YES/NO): NO